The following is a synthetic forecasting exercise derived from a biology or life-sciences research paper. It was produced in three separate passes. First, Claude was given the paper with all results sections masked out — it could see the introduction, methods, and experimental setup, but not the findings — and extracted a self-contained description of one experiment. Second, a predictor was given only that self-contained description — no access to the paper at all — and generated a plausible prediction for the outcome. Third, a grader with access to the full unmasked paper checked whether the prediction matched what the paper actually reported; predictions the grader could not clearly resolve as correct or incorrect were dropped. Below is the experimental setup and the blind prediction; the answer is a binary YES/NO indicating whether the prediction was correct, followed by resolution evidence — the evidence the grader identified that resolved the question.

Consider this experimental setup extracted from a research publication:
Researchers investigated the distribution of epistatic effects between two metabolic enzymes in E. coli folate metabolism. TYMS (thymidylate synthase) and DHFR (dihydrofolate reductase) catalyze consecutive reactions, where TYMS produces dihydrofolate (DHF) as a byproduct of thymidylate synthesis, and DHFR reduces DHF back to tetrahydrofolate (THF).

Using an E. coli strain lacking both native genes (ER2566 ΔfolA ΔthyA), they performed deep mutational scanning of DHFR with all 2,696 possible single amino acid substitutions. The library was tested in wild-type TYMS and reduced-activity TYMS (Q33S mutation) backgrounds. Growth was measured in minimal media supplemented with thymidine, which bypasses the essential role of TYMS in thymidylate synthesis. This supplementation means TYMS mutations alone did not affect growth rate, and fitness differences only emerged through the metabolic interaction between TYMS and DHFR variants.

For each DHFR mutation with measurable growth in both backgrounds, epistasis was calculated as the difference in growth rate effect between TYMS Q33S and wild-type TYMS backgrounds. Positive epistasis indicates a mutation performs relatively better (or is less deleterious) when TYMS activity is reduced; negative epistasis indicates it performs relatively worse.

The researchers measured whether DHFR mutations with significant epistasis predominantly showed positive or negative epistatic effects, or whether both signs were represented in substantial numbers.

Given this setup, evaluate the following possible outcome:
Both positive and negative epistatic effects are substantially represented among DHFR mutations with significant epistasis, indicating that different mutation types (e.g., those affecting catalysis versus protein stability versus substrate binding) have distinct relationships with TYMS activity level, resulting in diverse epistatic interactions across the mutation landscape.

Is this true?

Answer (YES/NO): YES